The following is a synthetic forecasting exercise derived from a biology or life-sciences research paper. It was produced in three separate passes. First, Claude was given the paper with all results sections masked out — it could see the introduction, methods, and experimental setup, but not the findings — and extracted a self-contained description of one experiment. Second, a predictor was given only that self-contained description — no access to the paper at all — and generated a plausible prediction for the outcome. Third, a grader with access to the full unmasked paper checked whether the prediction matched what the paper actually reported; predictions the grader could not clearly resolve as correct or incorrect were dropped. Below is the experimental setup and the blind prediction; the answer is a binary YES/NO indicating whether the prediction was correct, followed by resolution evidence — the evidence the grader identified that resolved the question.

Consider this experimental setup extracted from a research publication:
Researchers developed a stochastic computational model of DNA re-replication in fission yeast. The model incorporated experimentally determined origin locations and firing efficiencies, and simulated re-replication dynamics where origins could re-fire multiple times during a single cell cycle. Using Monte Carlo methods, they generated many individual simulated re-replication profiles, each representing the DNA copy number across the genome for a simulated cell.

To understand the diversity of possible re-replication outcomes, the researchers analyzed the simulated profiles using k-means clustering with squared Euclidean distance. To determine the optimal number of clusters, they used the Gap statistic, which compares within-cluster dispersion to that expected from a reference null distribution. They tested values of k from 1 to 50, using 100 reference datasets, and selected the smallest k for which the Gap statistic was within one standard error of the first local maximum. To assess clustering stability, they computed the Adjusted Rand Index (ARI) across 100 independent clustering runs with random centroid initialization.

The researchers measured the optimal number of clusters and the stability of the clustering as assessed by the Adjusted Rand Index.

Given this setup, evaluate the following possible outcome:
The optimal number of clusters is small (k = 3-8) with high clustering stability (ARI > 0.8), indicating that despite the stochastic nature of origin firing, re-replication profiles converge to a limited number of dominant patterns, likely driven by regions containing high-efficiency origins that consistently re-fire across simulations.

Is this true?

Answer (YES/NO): YES